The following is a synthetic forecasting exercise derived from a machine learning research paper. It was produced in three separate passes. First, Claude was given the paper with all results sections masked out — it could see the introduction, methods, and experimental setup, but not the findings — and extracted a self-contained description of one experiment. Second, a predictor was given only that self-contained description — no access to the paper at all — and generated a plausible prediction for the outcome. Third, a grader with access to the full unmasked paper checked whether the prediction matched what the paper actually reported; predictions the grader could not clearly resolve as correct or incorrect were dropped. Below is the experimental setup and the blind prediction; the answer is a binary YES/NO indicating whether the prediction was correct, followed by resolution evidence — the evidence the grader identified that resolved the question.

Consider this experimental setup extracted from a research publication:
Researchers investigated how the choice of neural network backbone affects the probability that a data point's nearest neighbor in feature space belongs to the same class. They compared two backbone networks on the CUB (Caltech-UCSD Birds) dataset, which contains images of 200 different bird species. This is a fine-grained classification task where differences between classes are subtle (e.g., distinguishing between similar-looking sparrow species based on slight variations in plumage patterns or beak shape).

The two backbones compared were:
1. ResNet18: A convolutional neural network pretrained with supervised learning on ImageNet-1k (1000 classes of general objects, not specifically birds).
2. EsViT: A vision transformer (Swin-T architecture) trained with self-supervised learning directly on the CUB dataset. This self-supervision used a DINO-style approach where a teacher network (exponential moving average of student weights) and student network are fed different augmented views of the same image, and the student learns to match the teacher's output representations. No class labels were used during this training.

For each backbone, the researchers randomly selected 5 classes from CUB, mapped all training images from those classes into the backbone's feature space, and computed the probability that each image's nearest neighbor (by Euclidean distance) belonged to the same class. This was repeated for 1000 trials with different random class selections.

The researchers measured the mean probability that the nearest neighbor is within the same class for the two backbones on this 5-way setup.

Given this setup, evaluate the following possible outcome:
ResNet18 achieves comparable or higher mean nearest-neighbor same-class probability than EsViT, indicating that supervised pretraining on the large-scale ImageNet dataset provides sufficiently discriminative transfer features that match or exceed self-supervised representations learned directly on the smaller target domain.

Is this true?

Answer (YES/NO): YES